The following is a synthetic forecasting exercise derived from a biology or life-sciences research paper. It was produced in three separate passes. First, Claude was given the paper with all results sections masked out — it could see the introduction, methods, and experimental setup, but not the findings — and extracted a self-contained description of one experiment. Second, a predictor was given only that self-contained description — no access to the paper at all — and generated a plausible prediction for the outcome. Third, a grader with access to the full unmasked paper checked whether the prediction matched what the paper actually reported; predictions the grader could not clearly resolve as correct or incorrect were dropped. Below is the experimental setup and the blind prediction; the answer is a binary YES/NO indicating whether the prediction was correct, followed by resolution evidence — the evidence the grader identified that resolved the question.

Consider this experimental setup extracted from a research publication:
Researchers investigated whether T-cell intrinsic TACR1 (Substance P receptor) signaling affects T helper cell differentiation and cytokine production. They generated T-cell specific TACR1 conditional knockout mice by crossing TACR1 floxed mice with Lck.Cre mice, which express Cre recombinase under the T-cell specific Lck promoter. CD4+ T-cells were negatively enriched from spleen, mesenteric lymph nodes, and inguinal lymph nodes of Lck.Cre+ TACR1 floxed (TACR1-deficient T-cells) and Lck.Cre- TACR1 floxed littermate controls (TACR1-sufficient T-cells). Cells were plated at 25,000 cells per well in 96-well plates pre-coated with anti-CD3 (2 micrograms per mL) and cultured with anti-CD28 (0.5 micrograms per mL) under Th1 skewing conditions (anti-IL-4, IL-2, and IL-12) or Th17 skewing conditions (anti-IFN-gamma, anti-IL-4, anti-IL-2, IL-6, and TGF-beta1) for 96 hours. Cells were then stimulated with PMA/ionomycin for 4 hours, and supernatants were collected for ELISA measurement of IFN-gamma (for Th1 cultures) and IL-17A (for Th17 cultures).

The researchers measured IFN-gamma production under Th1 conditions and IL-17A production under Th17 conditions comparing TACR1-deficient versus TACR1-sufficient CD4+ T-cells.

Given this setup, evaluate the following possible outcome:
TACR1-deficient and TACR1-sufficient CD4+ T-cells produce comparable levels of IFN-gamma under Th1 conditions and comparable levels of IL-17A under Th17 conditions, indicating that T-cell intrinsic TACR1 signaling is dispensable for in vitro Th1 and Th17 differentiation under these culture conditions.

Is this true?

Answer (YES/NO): YES